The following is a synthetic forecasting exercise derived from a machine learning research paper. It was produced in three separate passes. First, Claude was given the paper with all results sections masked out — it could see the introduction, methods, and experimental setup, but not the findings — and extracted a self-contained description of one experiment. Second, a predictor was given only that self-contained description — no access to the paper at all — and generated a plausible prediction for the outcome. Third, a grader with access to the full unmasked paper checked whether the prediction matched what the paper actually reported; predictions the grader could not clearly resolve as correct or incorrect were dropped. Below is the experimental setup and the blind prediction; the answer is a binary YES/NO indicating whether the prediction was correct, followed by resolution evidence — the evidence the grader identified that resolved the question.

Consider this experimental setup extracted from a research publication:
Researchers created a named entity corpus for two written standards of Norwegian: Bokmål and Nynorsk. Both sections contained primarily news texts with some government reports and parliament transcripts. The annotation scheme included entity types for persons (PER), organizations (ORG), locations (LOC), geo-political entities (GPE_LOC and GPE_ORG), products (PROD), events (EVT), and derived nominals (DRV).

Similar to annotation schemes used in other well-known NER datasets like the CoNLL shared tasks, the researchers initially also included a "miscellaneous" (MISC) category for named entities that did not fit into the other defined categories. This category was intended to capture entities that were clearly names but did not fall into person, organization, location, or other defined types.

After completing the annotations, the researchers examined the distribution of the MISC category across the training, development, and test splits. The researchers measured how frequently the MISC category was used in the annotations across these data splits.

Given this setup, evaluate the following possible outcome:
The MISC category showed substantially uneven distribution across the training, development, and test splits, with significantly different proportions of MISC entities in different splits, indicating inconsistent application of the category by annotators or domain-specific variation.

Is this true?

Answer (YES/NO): NO